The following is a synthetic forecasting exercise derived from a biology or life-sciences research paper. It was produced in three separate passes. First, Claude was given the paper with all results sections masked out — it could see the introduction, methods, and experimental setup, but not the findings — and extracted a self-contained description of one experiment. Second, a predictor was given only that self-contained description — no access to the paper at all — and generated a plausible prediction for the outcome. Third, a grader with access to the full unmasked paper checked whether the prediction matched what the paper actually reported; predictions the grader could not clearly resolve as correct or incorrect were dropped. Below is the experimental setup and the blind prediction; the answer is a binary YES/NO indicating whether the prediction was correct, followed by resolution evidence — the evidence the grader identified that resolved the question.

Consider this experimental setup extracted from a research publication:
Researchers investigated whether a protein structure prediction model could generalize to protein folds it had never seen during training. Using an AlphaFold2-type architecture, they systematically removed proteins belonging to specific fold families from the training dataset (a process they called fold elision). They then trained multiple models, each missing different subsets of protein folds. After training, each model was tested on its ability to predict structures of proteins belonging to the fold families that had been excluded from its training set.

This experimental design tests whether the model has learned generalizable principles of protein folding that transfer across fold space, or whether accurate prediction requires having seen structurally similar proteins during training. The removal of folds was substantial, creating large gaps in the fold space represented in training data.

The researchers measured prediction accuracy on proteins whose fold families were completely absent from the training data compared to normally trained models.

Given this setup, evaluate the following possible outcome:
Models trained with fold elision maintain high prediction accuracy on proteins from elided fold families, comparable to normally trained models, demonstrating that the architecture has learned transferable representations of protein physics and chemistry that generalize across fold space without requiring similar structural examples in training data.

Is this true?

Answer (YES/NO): NO